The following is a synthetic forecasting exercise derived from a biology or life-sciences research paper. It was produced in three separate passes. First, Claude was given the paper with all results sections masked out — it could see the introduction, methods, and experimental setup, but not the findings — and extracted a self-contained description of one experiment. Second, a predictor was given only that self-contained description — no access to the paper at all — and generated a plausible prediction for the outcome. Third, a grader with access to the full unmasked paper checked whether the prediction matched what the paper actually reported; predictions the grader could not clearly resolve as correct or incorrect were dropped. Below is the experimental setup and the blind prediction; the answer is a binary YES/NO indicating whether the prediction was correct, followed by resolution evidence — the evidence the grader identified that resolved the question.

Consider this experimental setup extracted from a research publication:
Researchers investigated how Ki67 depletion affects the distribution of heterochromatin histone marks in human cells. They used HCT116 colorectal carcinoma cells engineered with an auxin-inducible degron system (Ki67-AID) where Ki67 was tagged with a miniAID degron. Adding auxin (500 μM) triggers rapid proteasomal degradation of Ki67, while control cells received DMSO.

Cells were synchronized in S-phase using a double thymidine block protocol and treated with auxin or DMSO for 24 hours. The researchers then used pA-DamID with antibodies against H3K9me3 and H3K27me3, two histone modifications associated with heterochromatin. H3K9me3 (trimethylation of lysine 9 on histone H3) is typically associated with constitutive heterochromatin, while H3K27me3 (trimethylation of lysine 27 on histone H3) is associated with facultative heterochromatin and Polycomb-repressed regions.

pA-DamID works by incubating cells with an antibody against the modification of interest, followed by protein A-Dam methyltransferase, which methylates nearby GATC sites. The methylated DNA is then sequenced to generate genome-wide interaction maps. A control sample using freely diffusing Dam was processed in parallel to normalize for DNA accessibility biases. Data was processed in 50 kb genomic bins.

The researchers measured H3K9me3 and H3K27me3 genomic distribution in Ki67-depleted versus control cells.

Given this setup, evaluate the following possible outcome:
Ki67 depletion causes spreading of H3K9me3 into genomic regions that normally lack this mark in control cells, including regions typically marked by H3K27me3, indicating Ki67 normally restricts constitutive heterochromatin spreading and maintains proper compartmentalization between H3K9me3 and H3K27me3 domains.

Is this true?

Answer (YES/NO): NO